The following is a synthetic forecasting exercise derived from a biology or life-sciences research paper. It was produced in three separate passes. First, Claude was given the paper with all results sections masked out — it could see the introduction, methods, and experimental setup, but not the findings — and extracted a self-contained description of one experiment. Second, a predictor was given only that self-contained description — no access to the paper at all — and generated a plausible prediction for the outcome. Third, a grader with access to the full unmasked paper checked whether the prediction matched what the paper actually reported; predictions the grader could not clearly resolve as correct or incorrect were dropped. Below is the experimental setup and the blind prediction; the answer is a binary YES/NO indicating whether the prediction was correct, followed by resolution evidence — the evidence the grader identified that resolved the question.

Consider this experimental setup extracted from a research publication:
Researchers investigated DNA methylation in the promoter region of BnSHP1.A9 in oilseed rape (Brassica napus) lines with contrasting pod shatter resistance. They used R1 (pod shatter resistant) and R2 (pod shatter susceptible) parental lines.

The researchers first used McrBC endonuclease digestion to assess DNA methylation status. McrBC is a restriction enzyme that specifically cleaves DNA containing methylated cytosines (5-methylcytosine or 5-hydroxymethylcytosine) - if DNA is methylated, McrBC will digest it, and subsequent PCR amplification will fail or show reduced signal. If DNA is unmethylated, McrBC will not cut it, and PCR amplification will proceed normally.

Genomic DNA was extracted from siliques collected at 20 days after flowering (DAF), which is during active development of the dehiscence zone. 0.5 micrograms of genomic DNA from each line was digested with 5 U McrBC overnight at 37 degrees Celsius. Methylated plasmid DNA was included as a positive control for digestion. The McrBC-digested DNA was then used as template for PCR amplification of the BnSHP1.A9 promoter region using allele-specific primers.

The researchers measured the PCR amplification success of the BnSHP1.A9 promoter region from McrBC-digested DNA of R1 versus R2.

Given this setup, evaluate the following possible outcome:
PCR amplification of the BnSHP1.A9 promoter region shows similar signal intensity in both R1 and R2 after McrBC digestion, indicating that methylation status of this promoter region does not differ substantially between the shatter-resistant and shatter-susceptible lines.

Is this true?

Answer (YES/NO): NO